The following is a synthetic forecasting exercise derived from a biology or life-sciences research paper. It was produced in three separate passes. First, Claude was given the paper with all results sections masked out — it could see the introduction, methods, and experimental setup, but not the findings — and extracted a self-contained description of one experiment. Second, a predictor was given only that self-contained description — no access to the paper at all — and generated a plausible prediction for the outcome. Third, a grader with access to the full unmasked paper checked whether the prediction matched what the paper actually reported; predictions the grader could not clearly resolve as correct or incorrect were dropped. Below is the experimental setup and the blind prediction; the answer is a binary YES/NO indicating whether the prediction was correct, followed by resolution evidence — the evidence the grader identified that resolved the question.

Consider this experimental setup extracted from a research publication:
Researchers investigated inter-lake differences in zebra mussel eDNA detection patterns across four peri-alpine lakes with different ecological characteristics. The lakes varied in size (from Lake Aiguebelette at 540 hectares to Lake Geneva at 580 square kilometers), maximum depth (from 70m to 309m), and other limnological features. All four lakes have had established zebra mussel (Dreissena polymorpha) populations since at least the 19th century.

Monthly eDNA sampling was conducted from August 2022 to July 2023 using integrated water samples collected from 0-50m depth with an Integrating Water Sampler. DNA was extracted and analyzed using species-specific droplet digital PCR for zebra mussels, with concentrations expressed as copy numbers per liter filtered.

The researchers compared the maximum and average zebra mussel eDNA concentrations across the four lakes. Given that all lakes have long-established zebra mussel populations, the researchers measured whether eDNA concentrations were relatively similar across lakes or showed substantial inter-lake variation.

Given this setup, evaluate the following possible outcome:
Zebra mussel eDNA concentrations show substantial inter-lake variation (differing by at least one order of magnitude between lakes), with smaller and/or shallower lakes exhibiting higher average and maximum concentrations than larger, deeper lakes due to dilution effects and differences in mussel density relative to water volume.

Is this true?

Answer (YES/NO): NO